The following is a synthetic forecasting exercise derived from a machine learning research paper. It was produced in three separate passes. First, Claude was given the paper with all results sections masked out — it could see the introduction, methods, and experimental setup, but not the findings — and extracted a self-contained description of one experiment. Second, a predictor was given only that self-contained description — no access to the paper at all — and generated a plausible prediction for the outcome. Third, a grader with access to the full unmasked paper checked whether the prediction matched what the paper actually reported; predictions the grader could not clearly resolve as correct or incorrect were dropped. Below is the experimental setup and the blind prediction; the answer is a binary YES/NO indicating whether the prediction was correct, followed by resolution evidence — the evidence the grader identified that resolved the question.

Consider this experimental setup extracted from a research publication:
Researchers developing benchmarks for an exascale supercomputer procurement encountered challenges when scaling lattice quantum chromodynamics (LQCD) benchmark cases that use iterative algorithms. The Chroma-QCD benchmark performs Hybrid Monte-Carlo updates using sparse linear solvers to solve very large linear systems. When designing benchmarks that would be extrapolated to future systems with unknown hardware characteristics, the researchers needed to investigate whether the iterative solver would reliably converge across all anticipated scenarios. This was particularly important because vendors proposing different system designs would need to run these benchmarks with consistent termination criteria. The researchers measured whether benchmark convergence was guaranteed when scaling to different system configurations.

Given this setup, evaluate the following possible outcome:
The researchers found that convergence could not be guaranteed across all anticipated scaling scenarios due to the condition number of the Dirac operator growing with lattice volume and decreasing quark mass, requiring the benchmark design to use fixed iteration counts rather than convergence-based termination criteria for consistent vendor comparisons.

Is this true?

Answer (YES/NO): NO